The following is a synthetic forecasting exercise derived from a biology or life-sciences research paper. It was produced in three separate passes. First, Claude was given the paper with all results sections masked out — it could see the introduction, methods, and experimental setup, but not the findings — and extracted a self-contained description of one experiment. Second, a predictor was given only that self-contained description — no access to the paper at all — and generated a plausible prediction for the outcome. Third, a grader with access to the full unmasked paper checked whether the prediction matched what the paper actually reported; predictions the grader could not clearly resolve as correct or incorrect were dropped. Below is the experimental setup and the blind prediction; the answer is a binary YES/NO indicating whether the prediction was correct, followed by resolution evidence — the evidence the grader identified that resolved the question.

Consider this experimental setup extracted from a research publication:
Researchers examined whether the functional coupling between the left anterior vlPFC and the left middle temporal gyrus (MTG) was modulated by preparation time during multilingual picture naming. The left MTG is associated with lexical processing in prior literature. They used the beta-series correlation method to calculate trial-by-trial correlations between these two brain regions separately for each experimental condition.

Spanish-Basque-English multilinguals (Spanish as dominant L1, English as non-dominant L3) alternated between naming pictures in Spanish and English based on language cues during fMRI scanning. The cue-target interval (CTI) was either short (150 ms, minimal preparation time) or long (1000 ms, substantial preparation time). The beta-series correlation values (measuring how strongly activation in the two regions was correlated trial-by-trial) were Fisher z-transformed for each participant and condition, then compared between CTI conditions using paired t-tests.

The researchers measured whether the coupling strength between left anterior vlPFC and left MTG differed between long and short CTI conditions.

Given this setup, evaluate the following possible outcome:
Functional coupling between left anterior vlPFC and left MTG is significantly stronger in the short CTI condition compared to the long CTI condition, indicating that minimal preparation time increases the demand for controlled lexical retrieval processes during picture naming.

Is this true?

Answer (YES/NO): NO